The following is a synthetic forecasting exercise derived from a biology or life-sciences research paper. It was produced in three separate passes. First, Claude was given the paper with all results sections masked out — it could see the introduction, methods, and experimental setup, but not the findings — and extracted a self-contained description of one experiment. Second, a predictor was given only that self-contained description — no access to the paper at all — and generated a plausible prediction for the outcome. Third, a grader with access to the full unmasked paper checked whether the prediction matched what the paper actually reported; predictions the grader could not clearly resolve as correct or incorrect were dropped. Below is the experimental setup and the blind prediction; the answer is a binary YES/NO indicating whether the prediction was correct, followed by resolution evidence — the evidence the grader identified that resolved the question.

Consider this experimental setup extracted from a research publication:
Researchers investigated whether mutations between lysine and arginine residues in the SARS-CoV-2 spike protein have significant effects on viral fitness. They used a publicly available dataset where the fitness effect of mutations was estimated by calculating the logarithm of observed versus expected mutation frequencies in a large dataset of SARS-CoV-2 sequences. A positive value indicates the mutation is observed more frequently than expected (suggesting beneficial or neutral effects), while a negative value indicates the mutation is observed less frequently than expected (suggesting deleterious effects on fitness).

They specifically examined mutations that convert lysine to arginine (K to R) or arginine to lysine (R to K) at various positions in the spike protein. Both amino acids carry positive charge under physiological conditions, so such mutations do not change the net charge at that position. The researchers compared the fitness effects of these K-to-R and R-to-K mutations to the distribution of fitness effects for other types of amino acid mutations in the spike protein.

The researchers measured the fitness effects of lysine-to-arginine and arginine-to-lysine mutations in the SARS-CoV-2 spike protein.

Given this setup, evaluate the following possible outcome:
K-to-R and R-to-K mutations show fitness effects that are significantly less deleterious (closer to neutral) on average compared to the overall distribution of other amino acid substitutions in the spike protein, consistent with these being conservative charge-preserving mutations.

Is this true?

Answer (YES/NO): NO